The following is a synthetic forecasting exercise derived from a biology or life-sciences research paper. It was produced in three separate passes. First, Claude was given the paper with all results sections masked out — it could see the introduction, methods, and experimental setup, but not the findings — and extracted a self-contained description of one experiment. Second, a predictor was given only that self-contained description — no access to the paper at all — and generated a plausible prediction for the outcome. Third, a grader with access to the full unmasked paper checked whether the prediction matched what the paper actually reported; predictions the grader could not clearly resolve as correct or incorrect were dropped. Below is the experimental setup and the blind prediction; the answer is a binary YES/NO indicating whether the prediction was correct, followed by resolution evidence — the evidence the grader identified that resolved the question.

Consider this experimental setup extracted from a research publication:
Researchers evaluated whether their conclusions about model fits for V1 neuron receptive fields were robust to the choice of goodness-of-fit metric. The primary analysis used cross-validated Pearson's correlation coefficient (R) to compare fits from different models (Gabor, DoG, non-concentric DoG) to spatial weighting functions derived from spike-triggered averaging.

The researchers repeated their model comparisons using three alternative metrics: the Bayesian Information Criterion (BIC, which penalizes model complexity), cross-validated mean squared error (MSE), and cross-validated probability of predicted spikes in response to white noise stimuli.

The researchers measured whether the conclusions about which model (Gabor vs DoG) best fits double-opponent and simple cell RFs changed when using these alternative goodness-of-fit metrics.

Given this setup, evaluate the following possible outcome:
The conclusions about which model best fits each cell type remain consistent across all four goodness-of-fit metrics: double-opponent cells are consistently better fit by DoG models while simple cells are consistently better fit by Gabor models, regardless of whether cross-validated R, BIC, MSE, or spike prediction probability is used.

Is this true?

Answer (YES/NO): NO